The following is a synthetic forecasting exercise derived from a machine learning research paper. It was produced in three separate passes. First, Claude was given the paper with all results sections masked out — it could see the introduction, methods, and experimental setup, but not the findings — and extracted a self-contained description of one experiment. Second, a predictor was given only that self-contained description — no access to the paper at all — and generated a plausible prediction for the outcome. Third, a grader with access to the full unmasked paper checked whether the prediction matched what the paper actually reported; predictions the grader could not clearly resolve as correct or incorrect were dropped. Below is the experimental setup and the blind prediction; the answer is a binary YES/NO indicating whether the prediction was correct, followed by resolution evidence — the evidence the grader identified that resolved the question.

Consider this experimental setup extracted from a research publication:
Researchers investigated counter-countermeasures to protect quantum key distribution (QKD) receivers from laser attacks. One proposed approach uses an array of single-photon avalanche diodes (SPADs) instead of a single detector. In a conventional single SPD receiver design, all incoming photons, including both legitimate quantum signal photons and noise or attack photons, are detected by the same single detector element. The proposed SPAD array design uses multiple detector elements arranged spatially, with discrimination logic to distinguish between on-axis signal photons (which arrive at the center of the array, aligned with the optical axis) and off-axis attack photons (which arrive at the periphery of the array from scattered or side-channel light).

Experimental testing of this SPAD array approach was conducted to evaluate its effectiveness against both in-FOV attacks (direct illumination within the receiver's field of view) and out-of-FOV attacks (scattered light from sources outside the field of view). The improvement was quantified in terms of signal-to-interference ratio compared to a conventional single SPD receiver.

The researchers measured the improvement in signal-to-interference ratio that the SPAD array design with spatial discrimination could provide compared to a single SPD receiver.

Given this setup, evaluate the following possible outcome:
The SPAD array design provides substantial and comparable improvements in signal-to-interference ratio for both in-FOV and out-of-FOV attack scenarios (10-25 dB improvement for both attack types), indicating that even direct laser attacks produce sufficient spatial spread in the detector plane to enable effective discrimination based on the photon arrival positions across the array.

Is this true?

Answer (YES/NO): NO